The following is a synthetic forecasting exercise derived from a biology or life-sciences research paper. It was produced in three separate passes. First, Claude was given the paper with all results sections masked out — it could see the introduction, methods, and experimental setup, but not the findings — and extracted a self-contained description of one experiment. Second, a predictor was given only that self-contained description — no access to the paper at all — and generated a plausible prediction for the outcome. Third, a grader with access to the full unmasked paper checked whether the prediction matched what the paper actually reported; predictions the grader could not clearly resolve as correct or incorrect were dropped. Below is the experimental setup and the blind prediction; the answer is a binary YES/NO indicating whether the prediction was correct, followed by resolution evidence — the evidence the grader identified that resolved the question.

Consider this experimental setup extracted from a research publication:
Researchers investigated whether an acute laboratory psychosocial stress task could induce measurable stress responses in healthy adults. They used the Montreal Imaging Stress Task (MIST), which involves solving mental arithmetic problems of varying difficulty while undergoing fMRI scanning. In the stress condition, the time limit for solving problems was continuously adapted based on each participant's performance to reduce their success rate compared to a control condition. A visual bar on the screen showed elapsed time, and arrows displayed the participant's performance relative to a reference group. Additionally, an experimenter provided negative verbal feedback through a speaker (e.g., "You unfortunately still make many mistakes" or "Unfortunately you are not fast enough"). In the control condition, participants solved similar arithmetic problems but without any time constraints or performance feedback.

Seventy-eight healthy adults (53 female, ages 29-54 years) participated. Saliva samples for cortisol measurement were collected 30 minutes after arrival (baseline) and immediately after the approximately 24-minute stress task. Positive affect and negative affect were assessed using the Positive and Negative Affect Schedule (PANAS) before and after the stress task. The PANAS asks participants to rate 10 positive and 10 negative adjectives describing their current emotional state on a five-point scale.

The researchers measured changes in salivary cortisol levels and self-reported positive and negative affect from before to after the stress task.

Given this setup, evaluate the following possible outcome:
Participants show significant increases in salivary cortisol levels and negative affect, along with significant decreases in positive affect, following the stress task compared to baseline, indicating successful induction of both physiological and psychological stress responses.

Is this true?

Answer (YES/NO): NO